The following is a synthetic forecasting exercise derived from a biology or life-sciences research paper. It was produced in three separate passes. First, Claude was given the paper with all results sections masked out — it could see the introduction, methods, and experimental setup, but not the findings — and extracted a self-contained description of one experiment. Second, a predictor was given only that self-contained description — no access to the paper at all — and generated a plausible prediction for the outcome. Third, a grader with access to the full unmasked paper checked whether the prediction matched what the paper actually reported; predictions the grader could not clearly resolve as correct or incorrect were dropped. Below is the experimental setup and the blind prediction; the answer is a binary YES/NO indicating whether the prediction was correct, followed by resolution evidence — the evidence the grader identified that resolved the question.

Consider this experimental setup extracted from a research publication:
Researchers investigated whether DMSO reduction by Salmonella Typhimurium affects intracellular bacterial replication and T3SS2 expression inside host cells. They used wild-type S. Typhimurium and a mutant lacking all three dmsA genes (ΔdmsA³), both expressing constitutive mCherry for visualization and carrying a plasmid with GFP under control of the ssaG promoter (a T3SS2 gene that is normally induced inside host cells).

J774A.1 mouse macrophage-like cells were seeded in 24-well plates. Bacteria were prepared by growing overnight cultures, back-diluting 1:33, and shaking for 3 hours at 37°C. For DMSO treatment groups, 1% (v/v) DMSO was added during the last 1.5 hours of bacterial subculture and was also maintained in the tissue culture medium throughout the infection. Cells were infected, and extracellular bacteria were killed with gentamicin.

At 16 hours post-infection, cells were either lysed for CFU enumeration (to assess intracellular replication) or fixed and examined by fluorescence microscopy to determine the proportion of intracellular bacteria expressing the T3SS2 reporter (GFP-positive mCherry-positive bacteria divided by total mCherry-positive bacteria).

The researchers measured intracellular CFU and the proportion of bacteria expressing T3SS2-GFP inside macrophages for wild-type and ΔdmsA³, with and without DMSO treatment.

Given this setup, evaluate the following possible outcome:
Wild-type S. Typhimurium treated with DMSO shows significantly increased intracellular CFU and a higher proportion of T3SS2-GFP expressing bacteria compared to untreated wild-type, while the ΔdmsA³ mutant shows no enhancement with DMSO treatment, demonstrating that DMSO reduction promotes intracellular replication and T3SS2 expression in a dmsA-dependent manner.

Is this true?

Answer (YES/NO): NO